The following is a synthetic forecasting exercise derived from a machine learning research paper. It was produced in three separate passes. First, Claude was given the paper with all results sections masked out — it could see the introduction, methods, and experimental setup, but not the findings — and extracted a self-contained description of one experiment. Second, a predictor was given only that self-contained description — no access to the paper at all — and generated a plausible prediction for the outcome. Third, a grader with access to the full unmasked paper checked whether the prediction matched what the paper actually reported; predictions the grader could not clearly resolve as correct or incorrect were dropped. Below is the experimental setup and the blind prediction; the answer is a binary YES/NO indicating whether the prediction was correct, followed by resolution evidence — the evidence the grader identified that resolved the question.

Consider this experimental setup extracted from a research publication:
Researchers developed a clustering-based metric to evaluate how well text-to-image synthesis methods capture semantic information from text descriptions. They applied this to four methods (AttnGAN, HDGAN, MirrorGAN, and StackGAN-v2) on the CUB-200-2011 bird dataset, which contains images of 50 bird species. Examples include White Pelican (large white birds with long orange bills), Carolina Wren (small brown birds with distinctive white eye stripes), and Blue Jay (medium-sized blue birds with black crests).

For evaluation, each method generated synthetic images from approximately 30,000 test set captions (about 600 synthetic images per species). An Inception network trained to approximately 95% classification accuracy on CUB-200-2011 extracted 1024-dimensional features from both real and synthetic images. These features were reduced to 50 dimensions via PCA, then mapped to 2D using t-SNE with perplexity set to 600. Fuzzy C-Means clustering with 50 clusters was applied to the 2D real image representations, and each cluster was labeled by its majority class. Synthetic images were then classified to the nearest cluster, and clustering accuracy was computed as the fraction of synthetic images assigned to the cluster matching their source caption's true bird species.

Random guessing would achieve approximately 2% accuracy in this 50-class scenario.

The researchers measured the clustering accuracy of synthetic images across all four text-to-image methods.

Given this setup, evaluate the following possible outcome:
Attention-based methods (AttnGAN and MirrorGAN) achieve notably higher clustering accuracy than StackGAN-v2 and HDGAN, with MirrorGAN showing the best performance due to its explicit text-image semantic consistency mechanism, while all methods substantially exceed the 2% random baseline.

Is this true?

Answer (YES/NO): NO